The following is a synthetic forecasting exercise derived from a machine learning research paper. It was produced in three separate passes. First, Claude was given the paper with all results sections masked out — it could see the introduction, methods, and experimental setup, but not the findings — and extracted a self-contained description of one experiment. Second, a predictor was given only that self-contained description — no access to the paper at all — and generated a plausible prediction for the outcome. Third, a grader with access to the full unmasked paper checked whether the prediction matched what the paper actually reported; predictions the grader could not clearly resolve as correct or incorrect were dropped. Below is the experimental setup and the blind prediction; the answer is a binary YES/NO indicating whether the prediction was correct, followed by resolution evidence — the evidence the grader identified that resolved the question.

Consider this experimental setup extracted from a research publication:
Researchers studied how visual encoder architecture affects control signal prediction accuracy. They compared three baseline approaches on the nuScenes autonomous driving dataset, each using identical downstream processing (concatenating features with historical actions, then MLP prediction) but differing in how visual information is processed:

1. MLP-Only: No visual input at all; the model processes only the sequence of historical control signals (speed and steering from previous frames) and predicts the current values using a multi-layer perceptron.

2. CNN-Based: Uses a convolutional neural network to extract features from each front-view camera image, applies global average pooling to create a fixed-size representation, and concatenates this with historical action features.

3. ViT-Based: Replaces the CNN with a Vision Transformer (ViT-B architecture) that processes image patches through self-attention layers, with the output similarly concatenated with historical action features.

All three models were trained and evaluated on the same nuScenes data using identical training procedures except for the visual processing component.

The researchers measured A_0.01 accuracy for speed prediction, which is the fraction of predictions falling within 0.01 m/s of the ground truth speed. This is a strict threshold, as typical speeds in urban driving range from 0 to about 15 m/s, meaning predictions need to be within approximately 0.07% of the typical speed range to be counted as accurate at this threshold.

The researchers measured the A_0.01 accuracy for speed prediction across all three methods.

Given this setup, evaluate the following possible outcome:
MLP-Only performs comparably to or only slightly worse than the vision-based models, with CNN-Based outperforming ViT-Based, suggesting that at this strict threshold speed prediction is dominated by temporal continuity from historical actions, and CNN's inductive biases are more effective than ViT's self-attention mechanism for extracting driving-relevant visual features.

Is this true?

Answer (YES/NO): NO